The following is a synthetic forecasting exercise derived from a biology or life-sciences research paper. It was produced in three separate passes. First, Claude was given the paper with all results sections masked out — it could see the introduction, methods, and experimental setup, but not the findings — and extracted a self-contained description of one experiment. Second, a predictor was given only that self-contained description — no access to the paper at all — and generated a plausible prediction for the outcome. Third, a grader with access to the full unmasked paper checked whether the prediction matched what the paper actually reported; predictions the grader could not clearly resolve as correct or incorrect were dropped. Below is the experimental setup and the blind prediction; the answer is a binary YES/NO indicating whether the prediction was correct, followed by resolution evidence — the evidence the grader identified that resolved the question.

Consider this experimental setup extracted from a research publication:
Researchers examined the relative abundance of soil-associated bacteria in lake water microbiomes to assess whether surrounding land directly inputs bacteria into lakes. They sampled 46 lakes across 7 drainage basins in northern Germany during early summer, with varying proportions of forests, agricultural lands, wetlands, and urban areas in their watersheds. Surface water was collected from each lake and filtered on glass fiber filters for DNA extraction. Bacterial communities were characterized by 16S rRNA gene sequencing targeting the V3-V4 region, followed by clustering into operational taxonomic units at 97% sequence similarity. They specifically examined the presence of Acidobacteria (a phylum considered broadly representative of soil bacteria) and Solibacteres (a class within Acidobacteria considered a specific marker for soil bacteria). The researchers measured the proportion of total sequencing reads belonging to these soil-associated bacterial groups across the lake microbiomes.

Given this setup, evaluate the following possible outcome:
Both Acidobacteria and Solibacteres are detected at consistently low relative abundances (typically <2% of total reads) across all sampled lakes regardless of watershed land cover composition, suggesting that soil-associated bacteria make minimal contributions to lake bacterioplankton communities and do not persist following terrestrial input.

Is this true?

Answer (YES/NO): YES